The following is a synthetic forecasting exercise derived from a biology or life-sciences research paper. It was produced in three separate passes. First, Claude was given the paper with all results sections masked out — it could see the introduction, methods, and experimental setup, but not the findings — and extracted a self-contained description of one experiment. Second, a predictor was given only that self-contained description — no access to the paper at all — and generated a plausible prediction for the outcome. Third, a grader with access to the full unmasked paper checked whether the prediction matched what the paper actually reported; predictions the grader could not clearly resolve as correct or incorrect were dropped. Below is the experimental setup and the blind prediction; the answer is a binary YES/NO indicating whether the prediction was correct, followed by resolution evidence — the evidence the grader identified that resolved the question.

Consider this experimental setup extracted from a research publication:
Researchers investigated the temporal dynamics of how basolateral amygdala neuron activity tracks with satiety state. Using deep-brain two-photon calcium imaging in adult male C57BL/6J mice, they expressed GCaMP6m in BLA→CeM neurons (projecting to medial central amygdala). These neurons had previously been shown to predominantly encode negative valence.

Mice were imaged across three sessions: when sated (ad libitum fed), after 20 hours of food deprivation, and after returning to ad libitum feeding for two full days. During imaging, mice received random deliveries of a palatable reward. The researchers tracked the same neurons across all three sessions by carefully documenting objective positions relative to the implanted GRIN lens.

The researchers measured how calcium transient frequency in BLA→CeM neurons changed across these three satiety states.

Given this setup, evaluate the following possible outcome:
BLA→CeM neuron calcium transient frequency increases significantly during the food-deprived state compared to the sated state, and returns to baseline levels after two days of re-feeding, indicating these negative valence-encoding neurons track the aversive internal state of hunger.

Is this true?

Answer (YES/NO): NO